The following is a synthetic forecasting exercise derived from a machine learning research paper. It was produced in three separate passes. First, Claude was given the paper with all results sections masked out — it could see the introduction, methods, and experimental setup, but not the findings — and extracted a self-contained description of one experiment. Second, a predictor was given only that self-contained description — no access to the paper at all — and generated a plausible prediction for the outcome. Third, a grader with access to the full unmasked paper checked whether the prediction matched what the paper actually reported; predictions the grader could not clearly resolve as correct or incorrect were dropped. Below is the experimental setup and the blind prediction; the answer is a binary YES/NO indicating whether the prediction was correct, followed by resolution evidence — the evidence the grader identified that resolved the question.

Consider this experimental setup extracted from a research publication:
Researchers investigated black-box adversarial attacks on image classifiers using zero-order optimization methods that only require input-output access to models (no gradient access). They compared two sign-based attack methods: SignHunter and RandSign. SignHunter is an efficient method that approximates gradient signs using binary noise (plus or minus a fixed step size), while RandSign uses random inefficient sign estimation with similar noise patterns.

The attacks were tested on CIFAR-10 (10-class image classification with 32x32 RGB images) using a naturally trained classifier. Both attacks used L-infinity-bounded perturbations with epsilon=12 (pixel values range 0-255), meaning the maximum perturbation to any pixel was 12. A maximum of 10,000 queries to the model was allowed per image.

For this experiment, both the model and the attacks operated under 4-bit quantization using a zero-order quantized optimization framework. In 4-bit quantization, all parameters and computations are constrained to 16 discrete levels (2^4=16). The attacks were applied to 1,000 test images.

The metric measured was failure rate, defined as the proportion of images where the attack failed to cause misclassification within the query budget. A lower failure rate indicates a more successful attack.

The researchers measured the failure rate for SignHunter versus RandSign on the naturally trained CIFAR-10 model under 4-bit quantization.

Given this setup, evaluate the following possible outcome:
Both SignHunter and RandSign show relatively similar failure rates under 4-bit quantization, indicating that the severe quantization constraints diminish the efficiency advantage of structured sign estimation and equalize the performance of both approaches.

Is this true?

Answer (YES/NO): NO